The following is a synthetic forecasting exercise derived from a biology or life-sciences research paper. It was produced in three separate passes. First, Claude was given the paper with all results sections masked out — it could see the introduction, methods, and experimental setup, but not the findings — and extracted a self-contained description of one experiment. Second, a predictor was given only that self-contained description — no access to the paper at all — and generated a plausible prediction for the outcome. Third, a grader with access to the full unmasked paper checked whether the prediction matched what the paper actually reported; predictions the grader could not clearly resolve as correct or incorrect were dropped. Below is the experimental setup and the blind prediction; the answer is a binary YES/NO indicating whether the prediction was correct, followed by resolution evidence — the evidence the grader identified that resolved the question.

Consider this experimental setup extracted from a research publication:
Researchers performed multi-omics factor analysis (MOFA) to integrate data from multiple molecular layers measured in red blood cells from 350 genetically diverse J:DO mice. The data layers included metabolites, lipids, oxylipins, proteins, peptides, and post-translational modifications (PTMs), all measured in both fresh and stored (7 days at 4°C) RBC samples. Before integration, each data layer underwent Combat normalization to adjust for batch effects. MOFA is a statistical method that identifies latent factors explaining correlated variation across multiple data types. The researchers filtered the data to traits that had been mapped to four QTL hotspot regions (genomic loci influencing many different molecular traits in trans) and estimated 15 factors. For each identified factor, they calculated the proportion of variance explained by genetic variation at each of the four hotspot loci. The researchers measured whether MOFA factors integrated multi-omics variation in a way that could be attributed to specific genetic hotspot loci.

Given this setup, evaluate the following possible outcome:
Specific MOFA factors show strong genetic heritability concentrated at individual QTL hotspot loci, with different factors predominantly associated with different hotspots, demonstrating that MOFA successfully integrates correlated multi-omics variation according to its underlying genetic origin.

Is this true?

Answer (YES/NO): YES